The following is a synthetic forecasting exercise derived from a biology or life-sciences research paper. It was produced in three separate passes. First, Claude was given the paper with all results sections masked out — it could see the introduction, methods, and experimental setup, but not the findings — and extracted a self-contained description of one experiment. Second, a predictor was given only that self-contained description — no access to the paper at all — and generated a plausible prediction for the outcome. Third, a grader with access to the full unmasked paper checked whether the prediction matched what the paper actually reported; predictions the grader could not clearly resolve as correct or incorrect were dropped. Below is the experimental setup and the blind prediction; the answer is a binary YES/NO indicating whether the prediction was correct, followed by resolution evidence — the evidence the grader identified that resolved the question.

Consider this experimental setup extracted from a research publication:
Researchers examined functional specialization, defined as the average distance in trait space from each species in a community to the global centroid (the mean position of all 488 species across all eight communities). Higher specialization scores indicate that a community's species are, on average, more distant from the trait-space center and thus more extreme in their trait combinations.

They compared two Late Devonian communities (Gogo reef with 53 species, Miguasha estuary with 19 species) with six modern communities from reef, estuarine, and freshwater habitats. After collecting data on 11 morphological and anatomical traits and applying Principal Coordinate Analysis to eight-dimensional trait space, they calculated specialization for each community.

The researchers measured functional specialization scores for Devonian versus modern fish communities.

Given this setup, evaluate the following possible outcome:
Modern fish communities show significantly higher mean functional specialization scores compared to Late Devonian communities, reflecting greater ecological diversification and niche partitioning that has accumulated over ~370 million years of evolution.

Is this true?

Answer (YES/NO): NO